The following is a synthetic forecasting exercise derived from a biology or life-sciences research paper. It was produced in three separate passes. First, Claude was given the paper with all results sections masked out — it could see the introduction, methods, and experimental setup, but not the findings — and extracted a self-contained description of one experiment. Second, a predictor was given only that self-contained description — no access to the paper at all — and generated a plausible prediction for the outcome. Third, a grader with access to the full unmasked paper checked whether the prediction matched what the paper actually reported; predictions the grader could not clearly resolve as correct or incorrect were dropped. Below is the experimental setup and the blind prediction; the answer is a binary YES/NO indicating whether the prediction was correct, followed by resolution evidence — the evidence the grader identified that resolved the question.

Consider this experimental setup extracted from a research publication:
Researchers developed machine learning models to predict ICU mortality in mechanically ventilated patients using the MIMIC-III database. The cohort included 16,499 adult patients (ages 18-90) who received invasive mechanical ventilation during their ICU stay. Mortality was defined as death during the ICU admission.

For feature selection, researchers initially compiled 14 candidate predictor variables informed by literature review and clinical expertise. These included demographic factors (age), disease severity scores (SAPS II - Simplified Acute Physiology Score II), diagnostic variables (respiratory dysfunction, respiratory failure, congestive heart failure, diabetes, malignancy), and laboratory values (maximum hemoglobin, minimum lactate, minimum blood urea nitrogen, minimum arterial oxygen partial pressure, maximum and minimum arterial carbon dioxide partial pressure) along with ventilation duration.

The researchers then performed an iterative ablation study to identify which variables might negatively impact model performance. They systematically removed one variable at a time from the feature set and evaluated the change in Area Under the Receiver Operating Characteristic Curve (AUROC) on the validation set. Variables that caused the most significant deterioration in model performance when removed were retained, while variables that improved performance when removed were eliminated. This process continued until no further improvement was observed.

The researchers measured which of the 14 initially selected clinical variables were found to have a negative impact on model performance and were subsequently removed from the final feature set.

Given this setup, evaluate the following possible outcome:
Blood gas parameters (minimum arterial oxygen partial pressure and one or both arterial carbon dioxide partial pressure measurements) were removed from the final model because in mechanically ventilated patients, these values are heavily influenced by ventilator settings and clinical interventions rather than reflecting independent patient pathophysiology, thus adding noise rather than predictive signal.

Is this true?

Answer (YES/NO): NO